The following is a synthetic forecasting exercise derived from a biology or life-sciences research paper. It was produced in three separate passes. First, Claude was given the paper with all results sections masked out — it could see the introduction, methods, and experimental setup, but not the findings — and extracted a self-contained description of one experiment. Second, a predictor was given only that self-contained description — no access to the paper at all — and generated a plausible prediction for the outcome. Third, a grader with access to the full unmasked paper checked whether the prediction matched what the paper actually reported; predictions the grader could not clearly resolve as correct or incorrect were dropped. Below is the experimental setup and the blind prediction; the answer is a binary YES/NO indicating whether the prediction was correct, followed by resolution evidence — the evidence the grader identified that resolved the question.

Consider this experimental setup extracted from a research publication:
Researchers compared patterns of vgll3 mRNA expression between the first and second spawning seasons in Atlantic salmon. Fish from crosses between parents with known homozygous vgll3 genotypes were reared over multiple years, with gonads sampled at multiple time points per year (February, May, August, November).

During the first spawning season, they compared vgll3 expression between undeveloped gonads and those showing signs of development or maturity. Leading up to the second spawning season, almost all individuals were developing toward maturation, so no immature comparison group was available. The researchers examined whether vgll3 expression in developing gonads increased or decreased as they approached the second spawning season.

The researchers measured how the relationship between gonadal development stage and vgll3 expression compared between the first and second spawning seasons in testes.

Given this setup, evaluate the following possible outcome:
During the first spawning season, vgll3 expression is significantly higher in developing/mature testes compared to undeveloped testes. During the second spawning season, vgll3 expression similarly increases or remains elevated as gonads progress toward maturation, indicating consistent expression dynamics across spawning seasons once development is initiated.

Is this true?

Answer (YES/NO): NO